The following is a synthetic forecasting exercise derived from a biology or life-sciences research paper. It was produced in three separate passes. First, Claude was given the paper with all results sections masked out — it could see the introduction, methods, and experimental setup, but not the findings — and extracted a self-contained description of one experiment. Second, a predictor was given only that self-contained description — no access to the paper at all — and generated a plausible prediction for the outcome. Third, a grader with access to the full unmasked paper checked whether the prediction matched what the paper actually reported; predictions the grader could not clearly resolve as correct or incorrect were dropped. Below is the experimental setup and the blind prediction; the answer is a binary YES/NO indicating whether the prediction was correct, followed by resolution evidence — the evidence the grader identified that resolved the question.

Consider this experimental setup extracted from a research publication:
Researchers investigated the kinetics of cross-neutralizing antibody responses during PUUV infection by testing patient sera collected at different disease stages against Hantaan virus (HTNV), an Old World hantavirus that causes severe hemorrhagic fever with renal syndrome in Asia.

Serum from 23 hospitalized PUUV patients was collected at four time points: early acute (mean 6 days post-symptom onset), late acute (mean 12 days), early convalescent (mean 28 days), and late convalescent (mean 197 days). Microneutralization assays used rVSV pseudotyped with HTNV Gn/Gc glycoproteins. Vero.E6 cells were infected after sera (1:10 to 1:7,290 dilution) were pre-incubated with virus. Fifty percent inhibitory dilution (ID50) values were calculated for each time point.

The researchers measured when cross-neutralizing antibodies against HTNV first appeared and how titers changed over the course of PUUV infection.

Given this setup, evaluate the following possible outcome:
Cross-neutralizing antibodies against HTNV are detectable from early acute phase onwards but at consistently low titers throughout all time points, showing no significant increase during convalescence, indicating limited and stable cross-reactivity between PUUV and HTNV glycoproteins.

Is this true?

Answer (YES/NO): NO